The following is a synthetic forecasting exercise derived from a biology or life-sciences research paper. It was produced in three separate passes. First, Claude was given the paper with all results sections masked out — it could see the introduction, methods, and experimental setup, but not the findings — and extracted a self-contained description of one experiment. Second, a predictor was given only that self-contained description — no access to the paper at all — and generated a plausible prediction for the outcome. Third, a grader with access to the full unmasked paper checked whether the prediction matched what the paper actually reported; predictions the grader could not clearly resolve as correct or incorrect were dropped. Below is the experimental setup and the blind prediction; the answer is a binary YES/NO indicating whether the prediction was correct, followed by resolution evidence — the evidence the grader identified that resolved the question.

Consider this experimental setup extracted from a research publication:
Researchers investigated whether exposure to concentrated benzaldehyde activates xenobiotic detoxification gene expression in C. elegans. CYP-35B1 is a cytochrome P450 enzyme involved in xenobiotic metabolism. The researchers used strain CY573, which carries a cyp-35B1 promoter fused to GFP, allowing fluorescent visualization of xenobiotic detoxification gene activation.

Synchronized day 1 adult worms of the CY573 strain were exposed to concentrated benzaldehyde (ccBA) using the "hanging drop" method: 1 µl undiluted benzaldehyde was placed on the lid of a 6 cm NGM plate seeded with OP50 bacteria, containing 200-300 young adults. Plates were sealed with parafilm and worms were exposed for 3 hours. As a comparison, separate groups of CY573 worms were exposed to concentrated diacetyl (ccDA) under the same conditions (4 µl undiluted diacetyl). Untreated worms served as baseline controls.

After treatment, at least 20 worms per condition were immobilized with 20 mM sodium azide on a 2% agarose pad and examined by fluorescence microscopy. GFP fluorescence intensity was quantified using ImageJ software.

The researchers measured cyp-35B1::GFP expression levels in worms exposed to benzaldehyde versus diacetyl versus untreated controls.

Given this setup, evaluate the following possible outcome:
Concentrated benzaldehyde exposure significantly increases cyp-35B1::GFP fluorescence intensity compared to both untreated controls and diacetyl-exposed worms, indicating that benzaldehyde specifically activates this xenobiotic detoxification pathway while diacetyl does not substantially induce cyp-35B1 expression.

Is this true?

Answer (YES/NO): YES